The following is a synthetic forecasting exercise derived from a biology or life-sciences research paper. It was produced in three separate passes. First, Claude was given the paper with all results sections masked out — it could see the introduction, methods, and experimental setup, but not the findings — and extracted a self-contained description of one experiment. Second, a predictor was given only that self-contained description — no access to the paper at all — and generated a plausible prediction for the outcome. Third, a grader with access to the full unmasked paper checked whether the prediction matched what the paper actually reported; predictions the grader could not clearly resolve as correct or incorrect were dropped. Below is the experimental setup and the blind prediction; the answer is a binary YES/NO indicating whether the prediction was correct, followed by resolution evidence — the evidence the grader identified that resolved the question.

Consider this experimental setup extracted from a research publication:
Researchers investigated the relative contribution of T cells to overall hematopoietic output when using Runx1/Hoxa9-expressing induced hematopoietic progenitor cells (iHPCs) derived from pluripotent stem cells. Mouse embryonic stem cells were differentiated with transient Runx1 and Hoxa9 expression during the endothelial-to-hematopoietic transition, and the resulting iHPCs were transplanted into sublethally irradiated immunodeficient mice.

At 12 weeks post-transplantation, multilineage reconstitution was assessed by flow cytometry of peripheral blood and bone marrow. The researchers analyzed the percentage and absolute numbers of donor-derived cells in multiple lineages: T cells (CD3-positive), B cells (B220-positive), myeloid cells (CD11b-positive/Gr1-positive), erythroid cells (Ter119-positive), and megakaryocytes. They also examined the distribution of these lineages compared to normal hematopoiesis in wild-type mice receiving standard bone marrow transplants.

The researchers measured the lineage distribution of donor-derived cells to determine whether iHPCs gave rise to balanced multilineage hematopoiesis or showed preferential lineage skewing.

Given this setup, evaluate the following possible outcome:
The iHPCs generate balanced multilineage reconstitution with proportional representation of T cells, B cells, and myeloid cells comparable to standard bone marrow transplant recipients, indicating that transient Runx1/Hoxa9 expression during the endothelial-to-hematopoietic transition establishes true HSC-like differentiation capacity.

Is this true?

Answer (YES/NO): NO